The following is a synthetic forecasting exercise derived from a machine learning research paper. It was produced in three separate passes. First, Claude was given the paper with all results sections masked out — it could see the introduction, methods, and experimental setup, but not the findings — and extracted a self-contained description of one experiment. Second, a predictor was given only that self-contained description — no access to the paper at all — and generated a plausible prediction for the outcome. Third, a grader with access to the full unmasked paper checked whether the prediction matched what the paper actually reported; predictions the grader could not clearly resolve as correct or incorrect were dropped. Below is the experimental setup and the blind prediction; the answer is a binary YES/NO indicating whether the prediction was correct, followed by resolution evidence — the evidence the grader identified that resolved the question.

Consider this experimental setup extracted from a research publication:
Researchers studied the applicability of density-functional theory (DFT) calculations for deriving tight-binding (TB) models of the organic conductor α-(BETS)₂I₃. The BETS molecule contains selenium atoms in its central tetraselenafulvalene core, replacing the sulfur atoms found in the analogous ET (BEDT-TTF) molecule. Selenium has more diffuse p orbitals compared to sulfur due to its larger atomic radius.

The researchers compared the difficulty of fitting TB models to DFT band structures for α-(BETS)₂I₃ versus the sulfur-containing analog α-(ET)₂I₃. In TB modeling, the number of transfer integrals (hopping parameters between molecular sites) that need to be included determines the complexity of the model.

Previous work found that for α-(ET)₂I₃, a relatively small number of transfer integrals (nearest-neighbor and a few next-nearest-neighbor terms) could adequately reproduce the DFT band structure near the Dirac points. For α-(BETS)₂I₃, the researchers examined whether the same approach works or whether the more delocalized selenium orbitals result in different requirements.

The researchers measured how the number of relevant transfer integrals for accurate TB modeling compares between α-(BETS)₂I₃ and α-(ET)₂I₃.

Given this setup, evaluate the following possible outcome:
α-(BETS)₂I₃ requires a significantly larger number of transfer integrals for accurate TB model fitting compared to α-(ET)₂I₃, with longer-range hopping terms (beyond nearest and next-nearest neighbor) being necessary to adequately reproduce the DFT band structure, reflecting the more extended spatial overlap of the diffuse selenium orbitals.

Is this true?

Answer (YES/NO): YES